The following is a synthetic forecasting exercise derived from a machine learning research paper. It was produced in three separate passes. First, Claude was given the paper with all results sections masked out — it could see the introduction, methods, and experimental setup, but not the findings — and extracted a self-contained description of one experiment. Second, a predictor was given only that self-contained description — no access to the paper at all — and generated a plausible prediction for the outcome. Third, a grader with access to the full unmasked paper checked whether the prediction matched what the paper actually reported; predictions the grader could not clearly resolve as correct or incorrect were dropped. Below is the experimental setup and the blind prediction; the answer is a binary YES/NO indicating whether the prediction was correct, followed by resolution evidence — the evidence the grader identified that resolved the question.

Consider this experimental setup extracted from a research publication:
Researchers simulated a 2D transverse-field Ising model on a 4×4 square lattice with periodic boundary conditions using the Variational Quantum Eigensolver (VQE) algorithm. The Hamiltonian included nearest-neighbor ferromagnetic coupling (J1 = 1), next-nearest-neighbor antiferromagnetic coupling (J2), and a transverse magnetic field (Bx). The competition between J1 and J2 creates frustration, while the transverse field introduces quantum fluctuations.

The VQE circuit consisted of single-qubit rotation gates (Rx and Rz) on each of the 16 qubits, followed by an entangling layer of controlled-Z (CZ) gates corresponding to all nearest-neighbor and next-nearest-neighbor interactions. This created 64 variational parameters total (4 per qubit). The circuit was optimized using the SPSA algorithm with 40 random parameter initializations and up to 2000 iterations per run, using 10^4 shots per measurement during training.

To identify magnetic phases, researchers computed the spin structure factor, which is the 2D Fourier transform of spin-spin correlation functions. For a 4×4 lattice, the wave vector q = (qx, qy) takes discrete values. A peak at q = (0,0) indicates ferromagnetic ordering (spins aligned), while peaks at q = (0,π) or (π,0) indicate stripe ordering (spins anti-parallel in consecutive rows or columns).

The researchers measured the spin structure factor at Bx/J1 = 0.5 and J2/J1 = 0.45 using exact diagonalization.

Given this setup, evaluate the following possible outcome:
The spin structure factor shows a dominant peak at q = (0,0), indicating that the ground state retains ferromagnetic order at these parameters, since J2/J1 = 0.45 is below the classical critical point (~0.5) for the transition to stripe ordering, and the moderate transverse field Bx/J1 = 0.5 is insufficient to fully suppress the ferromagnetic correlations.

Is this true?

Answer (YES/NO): YES